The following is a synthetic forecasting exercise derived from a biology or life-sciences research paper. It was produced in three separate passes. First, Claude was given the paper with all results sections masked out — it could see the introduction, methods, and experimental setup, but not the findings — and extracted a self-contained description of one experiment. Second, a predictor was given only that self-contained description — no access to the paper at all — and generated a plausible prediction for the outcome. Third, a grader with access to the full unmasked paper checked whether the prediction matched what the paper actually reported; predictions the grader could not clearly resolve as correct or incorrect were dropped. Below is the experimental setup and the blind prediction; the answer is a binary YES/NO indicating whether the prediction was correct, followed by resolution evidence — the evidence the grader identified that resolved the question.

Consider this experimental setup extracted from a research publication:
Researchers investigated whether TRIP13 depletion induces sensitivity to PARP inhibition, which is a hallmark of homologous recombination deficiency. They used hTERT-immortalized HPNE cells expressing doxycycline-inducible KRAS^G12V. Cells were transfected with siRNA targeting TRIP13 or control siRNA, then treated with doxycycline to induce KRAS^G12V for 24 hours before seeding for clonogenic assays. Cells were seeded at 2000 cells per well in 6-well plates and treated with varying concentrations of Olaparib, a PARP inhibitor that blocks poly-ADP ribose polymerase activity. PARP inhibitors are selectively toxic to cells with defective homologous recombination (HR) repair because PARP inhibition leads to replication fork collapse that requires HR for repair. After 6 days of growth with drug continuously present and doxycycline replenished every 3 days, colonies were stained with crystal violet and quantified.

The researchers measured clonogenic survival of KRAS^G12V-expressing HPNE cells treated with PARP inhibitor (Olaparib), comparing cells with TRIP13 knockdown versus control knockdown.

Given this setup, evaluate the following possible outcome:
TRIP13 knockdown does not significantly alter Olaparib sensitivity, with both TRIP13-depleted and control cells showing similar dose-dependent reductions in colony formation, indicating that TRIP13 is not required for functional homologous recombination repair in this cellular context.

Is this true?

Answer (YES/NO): NO